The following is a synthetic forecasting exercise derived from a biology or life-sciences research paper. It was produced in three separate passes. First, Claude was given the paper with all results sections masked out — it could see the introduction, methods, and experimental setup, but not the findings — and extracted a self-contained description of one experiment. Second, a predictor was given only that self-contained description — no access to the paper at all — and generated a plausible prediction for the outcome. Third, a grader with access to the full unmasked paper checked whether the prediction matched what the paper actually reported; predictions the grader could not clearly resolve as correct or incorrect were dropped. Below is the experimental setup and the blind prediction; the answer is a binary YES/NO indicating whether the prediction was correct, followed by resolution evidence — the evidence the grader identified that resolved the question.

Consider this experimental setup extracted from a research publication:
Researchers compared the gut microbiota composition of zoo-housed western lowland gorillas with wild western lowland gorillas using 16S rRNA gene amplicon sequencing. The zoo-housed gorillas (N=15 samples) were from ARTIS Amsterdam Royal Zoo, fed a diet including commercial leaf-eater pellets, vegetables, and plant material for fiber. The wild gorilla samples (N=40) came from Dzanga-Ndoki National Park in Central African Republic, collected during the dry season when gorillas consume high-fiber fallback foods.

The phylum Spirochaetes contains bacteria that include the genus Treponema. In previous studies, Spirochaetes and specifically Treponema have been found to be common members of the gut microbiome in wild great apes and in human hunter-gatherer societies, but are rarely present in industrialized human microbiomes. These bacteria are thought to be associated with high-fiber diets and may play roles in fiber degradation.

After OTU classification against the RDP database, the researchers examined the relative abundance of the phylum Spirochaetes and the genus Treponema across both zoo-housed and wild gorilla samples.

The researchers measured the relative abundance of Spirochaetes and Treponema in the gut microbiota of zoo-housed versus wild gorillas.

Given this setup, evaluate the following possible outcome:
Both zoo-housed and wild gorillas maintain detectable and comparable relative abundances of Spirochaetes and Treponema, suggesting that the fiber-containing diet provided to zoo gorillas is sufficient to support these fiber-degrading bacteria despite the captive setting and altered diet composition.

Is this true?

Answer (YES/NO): YES